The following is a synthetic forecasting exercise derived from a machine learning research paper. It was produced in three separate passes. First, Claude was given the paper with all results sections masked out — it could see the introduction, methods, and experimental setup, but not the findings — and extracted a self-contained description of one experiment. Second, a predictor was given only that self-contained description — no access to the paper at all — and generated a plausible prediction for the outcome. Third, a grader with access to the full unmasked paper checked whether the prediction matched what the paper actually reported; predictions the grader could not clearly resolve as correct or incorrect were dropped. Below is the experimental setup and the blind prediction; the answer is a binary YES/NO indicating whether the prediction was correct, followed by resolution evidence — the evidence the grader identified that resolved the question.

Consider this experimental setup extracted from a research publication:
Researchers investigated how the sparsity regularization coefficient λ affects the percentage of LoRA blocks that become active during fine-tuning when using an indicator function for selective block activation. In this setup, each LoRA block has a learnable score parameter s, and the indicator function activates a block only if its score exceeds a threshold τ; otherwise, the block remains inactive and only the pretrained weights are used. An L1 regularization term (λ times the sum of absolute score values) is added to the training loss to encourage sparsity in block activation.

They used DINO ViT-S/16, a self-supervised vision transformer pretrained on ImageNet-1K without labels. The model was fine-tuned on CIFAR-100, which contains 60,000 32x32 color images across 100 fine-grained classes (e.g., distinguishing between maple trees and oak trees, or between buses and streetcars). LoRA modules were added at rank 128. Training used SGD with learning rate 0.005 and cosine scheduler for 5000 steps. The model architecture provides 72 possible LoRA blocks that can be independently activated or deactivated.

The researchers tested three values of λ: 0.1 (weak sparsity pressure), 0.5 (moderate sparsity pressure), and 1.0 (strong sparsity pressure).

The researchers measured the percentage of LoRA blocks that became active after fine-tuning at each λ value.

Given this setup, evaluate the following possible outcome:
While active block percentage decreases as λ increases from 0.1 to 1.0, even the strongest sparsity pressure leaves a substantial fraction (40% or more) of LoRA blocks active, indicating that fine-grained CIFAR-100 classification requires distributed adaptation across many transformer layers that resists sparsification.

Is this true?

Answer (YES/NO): NO